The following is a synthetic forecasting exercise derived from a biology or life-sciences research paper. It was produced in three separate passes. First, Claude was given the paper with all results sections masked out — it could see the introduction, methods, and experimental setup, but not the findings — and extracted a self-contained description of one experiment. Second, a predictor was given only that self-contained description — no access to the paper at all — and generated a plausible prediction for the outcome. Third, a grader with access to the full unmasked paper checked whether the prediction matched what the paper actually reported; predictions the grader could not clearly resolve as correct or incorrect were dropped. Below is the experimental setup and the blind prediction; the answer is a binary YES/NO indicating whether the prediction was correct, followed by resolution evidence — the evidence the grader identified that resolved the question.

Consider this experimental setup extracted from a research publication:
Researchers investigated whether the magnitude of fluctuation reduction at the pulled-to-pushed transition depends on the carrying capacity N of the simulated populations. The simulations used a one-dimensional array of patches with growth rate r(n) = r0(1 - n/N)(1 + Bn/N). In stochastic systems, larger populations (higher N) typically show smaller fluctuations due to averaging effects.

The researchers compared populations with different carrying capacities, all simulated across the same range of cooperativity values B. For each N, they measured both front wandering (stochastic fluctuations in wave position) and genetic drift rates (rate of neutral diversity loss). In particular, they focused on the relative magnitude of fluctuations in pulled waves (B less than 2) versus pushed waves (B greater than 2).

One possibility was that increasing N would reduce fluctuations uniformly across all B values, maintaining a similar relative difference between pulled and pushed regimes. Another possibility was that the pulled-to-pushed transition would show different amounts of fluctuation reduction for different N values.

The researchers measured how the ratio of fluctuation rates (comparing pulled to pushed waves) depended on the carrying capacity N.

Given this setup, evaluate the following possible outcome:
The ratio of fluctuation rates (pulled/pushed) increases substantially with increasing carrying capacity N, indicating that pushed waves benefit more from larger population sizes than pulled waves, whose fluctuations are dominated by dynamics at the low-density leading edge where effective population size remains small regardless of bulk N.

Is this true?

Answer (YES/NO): YES